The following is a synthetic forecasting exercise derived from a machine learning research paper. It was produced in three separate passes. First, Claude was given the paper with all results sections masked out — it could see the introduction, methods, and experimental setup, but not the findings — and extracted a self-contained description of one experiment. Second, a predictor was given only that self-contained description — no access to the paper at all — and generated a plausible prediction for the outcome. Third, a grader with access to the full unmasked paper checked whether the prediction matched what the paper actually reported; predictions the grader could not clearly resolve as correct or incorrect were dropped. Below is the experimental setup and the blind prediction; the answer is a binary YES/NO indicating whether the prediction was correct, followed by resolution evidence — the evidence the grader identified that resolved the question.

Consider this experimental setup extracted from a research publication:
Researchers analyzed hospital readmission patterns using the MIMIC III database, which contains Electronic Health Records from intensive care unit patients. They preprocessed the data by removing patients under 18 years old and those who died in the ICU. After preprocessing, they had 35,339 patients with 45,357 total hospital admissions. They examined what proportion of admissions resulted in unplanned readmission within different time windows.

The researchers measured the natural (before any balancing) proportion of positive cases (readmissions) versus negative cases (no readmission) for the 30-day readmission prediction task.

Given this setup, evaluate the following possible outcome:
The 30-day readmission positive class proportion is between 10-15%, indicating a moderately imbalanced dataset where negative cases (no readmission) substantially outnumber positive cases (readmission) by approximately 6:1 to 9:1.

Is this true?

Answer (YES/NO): NO